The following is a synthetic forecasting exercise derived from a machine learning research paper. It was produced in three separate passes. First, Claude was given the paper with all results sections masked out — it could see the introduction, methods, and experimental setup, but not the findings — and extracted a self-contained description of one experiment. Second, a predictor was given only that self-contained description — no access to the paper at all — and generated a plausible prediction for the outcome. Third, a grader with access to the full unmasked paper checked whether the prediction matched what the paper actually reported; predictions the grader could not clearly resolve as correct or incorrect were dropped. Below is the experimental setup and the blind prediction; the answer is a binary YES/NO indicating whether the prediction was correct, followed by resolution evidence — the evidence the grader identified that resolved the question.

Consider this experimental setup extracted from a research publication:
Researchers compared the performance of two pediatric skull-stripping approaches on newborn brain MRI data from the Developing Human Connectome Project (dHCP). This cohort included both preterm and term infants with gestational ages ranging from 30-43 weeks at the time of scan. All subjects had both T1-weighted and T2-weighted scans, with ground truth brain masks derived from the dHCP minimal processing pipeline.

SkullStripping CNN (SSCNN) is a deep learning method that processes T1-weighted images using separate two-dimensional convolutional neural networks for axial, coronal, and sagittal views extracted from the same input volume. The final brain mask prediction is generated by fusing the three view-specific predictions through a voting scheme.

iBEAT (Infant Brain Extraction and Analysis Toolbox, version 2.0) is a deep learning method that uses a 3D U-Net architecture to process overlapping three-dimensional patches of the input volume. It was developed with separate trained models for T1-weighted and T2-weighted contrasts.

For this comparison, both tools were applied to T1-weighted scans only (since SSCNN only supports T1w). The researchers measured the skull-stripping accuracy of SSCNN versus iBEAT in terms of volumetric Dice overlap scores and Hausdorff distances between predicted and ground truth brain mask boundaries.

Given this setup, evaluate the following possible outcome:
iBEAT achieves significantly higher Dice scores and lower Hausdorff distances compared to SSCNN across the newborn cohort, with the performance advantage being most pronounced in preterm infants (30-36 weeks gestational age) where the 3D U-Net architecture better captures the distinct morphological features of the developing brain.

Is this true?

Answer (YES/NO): NO